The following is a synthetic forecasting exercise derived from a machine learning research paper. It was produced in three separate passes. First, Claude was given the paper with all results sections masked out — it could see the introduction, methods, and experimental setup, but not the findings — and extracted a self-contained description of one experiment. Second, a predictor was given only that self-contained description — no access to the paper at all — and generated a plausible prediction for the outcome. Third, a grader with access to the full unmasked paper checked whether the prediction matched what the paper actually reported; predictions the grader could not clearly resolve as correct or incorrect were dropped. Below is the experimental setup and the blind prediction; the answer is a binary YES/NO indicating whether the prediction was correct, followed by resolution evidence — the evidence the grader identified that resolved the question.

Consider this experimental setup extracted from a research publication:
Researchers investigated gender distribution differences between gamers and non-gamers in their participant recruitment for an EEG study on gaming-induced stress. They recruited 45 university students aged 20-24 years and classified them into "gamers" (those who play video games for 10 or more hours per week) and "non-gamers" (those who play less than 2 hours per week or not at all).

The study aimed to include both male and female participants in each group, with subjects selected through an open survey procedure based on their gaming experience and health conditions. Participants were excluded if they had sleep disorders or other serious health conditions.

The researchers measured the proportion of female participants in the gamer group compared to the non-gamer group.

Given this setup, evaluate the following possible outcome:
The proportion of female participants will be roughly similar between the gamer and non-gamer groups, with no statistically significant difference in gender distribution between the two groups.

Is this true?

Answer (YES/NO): NO